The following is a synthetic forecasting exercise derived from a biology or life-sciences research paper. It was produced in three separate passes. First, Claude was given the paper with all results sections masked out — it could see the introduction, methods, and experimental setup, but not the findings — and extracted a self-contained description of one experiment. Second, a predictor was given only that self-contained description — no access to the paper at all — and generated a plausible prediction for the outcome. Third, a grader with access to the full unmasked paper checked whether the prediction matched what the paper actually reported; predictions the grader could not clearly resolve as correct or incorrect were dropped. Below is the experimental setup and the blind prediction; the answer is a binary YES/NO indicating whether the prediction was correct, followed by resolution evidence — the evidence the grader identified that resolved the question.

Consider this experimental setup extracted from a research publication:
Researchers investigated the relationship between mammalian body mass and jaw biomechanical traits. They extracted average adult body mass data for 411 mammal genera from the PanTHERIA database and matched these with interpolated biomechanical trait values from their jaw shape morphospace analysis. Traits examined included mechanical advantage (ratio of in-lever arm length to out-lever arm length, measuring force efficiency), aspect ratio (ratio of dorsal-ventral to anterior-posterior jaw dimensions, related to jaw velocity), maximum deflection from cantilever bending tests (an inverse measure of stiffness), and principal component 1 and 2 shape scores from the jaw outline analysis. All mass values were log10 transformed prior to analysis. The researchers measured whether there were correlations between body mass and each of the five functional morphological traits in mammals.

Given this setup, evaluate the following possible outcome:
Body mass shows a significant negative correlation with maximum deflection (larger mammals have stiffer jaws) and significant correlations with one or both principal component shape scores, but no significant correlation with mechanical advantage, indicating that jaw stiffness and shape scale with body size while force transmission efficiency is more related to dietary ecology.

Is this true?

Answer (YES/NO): NO